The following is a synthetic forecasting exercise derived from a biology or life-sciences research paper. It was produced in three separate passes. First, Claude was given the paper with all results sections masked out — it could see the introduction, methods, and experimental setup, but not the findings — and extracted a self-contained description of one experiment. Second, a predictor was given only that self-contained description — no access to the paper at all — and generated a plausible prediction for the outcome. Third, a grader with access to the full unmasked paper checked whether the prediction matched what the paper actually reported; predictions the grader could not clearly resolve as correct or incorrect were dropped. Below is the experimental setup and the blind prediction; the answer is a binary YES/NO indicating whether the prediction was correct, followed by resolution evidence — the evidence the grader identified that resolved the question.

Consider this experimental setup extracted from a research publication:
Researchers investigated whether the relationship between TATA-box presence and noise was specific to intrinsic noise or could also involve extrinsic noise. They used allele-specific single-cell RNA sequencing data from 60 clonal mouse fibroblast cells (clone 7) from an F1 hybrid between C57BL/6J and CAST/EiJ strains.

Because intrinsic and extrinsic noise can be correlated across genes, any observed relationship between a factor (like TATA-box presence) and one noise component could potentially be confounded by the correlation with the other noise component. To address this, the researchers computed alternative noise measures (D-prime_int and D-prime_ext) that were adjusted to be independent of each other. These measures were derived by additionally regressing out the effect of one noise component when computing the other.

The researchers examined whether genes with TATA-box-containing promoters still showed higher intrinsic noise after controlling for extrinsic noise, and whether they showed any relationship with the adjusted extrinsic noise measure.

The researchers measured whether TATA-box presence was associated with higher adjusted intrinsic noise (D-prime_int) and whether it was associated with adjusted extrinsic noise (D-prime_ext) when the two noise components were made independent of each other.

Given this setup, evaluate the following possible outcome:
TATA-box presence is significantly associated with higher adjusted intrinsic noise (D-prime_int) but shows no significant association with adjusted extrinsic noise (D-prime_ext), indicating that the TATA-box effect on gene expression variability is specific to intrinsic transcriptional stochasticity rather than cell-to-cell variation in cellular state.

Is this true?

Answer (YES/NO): NO